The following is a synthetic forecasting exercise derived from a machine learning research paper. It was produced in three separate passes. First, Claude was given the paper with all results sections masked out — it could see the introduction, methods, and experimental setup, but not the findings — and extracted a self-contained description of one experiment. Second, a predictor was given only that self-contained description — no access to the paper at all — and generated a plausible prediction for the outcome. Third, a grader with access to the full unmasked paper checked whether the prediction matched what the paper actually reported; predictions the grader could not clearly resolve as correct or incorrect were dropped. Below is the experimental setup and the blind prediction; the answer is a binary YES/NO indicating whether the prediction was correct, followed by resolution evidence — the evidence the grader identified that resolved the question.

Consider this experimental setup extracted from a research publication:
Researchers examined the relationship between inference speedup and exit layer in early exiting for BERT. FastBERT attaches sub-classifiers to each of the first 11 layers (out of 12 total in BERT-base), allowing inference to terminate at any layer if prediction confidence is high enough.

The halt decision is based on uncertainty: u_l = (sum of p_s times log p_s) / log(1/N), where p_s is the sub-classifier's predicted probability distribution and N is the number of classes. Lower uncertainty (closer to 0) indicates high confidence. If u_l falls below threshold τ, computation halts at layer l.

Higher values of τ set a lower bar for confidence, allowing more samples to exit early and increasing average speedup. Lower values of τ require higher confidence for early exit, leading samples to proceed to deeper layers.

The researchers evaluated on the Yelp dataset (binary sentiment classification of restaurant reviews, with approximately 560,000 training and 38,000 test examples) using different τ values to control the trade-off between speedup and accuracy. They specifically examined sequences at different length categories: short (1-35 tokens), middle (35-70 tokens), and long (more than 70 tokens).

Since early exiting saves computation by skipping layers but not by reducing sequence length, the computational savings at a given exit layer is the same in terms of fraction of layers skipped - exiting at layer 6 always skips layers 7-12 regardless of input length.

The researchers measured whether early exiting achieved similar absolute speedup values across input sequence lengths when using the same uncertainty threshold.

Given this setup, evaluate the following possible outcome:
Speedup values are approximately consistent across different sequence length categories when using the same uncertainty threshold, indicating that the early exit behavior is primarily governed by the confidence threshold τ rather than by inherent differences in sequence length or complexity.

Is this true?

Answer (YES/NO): NO